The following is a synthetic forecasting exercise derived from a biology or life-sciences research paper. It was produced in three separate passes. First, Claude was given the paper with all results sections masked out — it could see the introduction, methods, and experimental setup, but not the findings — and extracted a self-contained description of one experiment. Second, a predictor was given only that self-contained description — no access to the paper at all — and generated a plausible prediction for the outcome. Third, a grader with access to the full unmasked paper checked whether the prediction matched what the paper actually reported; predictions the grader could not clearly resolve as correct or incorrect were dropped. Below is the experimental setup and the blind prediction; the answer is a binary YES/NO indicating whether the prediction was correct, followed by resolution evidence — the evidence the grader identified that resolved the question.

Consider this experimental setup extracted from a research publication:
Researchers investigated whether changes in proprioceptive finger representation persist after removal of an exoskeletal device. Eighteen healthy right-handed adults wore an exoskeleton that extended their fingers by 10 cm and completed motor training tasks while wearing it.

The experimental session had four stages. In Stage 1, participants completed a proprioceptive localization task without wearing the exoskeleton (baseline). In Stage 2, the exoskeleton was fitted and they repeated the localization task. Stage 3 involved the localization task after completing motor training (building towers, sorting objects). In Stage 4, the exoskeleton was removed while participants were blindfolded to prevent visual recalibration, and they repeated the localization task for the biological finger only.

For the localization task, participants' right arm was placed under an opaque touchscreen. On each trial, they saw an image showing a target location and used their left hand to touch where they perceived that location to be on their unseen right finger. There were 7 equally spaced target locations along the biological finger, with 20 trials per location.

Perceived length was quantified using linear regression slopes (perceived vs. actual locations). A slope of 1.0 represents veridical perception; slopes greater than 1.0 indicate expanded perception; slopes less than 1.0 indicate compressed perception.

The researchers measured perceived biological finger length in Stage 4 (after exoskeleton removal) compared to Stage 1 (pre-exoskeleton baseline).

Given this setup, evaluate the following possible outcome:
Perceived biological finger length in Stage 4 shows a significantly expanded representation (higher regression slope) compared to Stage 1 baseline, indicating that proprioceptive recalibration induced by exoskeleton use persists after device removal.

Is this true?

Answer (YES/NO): YES